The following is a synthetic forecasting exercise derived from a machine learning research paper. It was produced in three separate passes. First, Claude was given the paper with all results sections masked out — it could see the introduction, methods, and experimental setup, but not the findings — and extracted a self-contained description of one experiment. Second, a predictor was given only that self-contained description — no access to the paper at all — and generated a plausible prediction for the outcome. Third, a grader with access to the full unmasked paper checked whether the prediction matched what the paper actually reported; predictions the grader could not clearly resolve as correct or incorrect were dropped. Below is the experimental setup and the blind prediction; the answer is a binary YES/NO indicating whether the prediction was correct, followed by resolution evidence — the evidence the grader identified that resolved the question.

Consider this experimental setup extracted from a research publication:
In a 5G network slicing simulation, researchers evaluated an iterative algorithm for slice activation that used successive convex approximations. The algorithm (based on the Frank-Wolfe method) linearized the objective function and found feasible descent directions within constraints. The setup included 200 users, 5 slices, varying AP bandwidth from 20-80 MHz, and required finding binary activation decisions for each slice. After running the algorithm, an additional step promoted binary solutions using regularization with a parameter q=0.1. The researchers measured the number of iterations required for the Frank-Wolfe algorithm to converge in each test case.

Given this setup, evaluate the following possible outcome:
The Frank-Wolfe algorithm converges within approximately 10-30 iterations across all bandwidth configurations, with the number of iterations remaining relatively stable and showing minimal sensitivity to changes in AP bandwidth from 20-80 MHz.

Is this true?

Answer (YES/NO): NO